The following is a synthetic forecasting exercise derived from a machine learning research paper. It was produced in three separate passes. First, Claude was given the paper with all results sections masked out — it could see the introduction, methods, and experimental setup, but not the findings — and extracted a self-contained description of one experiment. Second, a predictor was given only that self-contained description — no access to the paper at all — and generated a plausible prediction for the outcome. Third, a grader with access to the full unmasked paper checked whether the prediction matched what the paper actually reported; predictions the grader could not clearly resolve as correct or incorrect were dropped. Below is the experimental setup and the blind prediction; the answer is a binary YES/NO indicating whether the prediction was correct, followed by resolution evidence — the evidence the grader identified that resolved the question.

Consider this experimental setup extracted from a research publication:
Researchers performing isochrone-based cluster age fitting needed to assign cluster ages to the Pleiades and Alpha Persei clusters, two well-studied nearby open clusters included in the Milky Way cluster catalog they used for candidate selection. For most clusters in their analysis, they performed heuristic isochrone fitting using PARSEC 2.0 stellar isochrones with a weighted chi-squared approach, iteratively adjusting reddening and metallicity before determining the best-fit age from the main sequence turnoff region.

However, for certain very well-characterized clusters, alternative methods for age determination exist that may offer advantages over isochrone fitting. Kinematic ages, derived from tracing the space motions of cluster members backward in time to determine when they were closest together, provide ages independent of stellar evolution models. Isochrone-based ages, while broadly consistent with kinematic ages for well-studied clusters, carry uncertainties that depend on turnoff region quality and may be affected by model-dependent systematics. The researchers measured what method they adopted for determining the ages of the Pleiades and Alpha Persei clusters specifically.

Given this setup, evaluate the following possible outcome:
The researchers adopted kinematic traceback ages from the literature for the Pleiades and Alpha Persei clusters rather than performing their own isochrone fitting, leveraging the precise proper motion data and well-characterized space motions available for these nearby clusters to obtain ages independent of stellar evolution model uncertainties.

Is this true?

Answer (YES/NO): YES